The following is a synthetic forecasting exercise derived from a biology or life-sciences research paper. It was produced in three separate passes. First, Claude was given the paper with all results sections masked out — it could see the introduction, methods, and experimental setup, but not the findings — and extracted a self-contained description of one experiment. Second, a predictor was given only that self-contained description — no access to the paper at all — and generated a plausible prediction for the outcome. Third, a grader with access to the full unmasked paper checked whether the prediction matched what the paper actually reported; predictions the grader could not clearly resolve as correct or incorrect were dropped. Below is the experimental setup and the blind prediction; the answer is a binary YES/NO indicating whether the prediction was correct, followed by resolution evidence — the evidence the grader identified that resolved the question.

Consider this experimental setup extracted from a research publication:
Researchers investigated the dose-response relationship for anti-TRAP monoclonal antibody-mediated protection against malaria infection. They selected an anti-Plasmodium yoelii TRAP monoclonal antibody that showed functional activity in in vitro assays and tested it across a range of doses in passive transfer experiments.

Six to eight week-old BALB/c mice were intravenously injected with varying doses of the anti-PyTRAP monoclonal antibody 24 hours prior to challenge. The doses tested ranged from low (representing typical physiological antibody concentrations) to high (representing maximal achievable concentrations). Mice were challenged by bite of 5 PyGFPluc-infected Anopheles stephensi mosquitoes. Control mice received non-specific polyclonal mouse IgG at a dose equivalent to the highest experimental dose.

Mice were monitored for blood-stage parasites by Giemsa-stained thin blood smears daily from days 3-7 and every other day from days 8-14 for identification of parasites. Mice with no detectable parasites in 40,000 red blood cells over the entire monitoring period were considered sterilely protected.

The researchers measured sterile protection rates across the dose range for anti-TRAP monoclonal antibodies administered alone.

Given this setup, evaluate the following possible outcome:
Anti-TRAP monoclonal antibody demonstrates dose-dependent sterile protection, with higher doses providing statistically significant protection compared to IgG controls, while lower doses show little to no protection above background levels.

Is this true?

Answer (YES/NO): NO